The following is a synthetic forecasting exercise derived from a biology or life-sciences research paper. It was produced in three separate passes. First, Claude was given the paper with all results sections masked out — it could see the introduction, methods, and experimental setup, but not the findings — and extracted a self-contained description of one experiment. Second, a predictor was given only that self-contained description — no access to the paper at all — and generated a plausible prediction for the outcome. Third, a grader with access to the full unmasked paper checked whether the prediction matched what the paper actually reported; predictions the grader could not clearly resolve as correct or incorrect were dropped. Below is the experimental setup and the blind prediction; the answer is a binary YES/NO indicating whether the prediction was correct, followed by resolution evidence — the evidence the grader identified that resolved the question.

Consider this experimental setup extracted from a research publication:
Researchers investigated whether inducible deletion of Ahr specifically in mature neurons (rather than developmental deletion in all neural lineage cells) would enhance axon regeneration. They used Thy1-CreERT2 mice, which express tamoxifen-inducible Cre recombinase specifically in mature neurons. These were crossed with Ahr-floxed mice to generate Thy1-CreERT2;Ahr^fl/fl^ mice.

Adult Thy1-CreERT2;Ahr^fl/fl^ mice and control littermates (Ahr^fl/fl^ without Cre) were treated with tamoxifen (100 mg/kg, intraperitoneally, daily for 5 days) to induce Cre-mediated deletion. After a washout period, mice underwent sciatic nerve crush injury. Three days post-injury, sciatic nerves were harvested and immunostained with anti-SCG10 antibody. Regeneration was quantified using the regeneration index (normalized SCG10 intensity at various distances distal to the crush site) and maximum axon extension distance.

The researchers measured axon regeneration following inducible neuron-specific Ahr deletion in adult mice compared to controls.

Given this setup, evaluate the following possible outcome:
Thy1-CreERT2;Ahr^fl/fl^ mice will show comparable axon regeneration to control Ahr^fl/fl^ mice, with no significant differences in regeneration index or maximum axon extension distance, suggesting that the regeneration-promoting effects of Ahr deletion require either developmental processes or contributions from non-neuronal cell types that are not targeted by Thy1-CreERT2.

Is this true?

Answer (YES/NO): NO